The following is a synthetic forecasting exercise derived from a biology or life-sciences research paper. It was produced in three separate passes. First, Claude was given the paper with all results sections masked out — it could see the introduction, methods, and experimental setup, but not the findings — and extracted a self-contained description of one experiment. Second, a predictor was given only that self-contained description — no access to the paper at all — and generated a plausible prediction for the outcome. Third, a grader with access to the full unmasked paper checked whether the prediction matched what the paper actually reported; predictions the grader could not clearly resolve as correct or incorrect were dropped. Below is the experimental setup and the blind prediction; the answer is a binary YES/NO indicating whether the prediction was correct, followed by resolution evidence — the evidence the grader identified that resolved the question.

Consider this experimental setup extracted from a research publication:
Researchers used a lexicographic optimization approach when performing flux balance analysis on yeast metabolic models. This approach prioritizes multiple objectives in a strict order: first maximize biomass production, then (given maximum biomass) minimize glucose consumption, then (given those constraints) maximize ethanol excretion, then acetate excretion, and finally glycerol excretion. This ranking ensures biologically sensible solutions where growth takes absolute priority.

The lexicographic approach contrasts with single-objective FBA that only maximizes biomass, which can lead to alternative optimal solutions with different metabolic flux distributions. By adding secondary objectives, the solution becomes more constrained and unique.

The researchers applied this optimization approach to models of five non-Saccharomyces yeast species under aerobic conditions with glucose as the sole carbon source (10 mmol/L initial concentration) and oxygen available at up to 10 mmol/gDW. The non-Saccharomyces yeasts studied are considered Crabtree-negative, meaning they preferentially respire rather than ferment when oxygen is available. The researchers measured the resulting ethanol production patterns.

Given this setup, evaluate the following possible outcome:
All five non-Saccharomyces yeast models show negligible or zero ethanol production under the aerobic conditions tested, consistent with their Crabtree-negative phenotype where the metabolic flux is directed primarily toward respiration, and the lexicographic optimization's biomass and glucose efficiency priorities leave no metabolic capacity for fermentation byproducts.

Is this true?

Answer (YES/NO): NO